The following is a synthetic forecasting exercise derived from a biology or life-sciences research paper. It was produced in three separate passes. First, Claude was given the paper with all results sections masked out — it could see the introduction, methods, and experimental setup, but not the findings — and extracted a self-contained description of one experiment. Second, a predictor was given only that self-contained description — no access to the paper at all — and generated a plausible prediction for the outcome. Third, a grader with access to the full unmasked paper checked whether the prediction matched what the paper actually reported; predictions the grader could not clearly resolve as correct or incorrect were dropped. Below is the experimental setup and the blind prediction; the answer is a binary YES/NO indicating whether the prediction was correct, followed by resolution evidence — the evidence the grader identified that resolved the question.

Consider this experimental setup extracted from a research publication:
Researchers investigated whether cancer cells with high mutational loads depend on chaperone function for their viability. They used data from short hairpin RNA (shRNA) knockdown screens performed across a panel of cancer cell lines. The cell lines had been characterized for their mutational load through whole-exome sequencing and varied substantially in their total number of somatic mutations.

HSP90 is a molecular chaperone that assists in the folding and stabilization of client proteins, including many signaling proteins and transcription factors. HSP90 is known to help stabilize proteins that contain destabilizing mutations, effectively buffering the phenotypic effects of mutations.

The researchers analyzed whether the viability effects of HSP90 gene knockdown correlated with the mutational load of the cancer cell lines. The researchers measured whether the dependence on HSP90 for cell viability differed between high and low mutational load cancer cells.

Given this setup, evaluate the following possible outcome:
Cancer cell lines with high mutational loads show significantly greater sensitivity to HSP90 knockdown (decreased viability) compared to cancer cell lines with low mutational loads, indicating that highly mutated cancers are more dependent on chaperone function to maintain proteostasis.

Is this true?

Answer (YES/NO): NO